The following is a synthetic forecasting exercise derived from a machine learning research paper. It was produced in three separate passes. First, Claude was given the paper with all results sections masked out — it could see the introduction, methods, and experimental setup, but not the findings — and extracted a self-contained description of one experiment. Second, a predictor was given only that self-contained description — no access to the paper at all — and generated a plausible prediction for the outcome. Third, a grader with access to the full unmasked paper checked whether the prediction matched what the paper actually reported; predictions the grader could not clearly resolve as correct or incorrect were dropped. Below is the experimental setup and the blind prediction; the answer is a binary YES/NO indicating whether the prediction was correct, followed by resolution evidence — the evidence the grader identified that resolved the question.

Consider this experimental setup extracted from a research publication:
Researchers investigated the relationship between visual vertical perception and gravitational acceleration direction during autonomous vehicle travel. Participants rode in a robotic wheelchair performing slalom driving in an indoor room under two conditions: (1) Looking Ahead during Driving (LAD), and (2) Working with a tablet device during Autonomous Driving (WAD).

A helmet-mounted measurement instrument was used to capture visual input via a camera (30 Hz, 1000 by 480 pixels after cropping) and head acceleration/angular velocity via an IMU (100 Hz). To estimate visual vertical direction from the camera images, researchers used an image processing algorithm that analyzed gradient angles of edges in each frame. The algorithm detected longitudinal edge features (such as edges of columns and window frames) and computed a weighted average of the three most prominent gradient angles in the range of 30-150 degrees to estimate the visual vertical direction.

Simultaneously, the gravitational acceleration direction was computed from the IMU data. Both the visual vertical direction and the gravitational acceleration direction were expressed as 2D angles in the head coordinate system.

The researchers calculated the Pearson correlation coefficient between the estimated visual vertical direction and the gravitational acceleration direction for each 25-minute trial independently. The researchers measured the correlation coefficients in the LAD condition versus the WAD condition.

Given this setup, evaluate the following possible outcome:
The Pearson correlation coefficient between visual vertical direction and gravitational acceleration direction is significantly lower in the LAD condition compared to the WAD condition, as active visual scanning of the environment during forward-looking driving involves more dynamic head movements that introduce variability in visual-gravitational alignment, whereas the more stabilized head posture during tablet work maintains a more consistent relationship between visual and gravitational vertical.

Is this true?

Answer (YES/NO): NO